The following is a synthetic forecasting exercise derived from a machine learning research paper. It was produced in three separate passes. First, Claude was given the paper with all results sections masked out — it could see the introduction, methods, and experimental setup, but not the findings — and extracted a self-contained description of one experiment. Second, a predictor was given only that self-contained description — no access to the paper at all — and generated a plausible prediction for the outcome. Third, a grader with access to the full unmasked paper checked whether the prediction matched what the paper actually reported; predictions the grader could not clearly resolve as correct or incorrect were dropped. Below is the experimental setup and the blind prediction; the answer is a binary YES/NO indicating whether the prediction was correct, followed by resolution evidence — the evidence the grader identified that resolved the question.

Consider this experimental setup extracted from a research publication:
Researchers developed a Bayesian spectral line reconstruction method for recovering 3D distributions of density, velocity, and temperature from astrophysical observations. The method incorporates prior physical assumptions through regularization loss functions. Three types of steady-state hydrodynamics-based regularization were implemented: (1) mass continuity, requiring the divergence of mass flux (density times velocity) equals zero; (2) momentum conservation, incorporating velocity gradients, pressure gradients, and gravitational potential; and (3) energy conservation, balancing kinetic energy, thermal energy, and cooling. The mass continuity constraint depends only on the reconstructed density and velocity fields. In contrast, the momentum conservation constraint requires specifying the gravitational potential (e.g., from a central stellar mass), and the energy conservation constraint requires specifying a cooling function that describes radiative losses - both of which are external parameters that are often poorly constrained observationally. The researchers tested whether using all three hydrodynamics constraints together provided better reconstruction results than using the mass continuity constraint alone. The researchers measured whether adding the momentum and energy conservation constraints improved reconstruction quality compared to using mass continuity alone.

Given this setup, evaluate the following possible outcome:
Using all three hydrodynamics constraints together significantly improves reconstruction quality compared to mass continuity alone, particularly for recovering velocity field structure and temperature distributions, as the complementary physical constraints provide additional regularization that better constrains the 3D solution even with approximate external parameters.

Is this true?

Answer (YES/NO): NO